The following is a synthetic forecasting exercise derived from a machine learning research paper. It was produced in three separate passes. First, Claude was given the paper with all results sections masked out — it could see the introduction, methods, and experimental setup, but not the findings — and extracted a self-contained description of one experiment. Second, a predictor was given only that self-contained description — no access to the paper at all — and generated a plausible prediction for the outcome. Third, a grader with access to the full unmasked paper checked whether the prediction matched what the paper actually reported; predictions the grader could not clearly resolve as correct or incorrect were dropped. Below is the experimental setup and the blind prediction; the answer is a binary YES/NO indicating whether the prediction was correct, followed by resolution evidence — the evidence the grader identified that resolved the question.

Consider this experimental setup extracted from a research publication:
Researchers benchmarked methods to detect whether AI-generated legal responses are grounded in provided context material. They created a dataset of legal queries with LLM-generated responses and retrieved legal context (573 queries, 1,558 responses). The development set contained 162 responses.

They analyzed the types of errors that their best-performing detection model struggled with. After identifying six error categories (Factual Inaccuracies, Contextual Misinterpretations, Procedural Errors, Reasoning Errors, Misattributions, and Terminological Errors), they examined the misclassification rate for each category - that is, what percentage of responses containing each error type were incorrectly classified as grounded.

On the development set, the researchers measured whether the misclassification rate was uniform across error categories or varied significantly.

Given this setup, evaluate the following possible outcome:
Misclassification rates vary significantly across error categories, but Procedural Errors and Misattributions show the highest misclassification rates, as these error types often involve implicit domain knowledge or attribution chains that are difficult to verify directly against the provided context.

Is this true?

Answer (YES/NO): NO